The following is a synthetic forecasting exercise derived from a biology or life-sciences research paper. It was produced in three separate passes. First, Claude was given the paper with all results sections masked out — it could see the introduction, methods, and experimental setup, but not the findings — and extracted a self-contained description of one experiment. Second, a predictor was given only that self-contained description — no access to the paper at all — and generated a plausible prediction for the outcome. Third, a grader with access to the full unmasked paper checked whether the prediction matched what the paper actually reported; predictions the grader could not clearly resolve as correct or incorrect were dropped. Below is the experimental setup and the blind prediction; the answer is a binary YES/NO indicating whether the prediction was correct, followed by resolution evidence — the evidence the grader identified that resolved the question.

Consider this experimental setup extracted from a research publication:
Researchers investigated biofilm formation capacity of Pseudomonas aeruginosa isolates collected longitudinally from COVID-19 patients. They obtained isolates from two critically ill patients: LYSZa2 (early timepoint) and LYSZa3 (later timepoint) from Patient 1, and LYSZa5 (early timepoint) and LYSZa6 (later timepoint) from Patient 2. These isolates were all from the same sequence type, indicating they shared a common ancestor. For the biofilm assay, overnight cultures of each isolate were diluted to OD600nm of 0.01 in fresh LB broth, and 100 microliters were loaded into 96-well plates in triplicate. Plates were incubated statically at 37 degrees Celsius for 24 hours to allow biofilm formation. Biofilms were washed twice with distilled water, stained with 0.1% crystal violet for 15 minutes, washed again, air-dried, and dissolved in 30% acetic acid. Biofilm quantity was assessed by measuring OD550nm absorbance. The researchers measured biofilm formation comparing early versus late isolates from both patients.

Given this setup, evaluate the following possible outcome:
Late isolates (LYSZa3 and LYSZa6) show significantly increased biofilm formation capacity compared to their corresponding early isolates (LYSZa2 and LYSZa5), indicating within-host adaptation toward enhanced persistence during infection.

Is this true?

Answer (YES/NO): YES